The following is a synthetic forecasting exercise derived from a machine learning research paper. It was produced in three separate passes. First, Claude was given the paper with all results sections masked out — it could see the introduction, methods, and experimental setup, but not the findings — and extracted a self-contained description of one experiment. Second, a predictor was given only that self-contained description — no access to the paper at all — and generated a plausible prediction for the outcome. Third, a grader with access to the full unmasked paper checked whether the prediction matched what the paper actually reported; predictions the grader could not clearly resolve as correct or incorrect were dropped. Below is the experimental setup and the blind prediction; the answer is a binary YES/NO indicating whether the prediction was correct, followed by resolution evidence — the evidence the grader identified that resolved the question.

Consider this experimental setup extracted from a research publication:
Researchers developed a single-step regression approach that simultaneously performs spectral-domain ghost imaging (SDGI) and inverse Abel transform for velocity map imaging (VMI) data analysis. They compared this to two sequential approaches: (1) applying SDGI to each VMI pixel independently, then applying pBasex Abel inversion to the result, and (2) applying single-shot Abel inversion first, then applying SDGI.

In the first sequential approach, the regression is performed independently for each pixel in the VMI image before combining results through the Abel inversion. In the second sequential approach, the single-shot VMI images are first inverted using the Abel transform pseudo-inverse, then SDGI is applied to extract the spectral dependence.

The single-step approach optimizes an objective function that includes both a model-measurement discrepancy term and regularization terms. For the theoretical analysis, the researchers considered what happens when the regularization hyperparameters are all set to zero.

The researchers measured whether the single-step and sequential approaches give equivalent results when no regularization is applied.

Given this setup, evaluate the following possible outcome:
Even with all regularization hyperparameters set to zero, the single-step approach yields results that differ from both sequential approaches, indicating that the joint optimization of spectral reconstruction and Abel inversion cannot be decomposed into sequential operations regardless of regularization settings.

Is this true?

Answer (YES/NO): NO